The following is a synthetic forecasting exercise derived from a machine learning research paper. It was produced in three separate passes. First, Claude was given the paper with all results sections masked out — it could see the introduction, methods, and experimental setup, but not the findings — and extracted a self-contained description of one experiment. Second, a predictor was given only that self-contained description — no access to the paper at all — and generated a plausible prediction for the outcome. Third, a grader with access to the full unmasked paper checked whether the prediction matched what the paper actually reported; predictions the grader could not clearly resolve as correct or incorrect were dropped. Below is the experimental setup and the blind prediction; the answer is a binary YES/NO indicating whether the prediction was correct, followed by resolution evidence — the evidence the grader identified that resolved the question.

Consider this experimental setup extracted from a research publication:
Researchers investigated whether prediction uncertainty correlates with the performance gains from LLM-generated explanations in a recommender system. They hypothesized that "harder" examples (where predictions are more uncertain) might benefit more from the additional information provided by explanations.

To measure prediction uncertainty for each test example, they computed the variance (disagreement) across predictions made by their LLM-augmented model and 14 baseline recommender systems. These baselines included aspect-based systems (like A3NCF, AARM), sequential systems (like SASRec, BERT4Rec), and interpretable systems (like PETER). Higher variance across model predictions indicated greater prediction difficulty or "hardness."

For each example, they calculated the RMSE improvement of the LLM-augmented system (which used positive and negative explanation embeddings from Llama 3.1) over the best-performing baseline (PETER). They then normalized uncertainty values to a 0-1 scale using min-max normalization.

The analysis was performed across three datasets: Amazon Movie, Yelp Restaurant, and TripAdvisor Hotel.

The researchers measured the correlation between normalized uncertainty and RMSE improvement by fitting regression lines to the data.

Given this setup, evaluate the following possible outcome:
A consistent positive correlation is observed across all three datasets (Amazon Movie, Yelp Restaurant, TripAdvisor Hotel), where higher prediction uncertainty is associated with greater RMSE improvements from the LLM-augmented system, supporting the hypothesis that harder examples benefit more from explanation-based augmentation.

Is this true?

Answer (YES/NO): YES